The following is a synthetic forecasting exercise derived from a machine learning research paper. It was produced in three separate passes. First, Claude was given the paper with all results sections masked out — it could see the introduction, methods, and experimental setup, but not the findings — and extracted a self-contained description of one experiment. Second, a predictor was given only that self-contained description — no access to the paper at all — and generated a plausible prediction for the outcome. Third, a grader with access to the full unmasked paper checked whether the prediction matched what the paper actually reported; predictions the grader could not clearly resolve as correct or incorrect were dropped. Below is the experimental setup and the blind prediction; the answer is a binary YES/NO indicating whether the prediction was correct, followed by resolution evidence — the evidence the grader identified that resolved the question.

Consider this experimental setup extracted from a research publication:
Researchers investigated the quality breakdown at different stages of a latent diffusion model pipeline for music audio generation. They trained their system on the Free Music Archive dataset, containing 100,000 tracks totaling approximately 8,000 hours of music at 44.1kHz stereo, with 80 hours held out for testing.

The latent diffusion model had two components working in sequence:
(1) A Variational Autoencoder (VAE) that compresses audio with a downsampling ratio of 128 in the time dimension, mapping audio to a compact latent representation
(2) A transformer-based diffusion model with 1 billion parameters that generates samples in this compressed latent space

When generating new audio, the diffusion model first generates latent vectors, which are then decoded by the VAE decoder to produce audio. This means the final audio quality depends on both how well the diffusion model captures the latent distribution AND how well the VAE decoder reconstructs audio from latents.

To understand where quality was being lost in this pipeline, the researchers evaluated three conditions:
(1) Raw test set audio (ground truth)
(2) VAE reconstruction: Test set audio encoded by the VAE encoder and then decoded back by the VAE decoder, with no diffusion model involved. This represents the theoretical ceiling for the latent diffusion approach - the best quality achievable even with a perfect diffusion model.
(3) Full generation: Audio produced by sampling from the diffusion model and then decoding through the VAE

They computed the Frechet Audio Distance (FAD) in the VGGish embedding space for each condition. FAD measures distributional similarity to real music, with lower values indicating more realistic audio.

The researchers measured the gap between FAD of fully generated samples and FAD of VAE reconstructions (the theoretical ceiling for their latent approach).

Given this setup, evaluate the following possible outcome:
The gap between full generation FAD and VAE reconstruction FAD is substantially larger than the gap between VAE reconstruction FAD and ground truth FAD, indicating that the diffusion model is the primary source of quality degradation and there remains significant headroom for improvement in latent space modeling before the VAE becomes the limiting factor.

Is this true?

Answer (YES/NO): NO